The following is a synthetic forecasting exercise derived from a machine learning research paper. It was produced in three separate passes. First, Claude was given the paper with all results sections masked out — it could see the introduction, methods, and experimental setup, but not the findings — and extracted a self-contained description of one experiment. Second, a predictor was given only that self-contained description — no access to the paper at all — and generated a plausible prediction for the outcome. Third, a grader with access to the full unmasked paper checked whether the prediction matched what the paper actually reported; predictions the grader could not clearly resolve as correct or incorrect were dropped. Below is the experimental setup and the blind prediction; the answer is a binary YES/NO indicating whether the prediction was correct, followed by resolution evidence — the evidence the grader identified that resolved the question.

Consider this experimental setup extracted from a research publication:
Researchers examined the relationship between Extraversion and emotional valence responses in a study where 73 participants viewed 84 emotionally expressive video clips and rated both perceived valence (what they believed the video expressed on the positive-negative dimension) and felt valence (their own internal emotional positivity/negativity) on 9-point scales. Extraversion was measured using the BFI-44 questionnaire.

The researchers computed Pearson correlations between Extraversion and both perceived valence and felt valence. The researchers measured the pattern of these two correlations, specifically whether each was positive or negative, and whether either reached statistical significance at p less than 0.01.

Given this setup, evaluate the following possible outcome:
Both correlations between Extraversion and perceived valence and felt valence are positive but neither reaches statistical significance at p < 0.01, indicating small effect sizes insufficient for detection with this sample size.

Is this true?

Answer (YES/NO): NO